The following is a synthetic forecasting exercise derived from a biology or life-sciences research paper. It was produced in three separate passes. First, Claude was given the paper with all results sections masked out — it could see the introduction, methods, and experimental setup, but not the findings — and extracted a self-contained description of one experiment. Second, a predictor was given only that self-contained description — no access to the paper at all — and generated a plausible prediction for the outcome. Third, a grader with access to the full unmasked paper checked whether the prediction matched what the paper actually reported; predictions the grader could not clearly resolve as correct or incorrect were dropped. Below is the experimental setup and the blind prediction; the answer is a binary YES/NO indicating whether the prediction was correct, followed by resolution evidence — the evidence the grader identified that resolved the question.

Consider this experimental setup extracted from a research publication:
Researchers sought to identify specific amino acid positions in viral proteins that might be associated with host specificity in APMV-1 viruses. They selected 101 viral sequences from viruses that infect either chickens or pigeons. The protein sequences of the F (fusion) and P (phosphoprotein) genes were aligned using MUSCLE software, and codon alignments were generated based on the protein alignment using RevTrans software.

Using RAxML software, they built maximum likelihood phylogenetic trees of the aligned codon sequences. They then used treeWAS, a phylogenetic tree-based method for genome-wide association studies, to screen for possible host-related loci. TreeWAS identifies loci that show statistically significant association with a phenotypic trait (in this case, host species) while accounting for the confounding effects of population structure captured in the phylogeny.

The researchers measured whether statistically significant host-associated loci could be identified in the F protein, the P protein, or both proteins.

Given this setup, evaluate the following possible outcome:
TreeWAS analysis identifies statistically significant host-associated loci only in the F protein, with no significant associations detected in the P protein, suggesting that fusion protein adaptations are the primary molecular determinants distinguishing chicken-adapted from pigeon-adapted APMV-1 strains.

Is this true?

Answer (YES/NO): NO